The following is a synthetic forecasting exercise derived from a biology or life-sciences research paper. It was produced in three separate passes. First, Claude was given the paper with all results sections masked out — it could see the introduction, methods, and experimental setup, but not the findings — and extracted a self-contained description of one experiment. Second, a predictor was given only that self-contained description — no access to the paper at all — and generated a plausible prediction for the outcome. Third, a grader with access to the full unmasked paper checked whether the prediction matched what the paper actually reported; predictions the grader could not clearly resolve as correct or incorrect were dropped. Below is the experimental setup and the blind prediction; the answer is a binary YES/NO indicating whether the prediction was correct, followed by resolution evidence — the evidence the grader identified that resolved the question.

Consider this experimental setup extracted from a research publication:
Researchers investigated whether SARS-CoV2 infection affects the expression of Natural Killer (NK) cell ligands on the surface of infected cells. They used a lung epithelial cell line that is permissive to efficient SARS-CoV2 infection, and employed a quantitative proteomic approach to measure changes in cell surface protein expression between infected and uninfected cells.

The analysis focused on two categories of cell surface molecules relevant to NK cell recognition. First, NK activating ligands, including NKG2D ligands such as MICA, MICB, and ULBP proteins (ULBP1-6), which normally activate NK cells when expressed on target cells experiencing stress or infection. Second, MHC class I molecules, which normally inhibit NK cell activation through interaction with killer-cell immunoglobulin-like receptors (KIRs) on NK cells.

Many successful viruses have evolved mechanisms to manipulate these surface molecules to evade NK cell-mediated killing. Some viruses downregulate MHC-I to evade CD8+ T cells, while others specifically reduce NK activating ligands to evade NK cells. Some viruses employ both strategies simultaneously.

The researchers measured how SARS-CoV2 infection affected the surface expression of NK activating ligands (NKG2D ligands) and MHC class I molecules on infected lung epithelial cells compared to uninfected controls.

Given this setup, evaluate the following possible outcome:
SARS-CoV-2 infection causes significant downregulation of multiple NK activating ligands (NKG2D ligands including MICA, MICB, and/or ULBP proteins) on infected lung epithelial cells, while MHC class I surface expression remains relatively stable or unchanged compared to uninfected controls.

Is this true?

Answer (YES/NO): YES